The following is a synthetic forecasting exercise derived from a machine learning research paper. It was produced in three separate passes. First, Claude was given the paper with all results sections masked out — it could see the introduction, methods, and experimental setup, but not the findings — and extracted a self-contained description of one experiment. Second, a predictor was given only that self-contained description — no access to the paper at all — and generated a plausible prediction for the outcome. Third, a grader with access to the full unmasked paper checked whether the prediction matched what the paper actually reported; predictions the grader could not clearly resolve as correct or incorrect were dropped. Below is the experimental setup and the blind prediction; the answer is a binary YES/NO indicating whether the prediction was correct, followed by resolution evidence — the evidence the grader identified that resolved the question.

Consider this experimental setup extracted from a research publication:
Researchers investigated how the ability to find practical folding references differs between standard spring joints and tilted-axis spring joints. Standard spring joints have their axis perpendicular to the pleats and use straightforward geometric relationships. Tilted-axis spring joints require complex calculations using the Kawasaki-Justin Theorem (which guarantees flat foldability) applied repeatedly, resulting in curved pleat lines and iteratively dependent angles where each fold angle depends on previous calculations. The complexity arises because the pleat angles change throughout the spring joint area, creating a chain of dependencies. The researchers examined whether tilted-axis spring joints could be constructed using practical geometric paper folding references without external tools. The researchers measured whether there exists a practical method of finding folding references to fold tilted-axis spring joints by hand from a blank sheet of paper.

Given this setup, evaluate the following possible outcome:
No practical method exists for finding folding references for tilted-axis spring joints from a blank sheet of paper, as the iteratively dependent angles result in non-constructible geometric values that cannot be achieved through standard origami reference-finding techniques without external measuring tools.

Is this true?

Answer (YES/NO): YES